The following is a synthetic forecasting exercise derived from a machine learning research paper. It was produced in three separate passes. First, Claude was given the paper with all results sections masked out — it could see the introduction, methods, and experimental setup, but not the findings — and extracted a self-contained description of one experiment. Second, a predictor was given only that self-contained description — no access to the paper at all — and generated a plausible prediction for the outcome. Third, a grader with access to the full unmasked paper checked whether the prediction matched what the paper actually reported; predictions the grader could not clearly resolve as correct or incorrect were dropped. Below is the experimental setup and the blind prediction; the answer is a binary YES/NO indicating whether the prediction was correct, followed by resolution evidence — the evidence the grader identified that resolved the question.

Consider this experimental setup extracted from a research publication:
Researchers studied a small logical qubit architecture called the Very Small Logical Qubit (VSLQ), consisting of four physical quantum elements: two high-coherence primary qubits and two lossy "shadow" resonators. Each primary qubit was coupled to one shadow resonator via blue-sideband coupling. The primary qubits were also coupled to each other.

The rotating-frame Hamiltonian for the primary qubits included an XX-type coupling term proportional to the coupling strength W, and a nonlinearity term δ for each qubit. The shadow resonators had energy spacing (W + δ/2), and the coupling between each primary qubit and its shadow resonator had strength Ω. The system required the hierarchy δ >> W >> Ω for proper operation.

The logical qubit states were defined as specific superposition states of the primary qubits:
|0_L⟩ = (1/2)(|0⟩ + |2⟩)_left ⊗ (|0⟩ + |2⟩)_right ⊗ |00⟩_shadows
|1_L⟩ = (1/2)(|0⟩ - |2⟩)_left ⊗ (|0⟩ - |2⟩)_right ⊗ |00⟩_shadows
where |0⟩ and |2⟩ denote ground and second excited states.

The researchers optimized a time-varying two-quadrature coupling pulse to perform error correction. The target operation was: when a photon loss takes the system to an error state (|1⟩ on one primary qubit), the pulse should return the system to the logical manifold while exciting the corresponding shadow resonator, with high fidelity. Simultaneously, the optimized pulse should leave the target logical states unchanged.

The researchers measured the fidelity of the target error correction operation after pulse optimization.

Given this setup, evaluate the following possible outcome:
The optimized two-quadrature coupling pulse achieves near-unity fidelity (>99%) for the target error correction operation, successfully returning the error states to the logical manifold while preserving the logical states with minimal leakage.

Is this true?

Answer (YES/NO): YES